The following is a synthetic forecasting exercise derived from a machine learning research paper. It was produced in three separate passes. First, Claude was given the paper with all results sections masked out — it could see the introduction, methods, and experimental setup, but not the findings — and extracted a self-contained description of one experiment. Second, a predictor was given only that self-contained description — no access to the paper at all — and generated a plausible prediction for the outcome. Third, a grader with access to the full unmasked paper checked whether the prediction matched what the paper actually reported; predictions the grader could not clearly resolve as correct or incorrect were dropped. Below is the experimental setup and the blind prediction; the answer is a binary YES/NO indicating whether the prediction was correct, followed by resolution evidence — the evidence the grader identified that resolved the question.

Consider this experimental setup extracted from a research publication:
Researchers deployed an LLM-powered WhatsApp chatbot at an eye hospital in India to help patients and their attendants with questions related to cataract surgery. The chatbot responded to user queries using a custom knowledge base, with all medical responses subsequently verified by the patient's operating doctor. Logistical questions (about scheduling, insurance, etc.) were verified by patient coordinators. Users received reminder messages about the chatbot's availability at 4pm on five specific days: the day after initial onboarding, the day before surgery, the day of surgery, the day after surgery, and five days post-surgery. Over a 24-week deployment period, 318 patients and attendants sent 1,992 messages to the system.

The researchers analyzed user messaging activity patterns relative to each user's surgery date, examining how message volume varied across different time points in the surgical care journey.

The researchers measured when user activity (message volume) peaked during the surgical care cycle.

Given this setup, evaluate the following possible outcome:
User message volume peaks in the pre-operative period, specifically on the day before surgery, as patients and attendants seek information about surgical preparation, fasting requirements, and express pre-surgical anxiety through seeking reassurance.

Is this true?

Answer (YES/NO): YES